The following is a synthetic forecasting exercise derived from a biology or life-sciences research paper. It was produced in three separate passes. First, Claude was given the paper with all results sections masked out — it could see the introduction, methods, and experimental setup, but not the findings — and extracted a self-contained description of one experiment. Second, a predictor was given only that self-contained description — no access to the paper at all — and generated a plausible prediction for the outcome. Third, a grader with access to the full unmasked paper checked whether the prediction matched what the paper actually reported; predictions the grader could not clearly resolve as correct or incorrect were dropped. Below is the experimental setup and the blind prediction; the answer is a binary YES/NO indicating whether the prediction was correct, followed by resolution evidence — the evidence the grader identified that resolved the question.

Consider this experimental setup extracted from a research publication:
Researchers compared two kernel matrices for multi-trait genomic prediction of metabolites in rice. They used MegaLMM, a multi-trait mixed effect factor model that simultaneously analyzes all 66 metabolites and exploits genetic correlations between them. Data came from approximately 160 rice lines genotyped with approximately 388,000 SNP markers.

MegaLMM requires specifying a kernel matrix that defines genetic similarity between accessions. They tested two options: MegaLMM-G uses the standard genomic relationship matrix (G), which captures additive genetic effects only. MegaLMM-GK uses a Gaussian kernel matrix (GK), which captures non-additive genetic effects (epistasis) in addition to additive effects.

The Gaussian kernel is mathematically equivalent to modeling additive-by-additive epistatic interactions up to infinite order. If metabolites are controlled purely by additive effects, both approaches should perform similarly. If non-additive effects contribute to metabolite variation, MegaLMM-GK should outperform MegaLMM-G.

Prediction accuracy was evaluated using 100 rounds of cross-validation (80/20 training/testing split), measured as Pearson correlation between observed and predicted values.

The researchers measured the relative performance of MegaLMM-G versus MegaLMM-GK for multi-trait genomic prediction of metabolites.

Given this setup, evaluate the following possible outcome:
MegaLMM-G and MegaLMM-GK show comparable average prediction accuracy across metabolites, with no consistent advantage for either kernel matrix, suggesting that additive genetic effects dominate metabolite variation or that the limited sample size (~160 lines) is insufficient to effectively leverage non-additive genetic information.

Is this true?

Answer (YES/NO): NO